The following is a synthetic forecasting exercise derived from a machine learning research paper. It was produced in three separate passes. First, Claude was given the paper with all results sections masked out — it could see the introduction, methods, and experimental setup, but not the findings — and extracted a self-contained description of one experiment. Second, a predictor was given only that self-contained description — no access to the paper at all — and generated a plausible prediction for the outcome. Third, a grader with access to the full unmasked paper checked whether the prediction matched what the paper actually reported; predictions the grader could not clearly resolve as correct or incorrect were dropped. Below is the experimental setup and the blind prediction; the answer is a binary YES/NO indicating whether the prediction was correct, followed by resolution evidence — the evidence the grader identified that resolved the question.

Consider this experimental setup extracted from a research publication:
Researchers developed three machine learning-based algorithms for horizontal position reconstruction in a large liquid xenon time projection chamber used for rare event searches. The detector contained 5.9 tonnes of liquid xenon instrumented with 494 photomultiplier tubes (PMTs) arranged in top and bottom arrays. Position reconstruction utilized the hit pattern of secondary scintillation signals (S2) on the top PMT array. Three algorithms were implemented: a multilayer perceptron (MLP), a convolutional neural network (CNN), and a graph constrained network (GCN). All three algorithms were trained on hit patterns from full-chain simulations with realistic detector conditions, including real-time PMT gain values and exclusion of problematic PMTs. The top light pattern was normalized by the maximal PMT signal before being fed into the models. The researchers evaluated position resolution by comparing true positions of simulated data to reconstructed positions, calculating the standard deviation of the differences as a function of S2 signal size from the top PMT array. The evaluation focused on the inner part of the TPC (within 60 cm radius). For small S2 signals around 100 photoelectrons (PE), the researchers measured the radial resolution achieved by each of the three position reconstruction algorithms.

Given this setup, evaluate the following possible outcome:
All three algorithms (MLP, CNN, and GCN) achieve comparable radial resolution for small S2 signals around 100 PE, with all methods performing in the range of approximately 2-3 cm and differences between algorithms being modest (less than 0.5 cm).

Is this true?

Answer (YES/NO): NO